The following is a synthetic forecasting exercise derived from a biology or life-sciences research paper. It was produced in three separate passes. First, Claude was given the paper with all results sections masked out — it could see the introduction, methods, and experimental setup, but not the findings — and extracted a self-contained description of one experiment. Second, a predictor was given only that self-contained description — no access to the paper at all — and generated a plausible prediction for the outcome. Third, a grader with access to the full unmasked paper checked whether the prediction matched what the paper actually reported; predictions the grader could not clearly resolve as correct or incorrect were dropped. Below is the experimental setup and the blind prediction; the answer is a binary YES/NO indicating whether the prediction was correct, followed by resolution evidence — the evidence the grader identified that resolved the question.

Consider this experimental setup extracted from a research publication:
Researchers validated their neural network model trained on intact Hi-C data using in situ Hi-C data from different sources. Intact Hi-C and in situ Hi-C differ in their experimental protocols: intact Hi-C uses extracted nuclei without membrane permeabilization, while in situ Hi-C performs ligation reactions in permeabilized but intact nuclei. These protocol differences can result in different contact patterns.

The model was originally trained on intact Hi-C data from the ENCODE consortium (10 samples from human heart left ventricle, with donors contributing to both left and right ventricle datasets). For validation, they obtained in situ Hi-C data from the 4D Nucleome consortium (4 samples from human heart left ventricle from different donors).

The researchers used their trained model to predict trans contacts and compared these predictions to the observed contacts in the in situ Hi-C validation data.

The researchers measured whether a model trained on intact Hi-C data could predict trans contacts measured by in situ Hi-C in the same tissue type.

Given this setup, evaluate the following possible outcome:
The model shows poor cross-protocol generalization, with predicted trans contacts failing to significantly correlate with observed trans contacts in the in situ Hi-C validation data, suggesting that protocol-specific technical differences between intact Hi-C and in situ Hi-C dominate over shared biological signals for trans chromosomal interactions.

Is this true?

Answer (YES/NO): NO